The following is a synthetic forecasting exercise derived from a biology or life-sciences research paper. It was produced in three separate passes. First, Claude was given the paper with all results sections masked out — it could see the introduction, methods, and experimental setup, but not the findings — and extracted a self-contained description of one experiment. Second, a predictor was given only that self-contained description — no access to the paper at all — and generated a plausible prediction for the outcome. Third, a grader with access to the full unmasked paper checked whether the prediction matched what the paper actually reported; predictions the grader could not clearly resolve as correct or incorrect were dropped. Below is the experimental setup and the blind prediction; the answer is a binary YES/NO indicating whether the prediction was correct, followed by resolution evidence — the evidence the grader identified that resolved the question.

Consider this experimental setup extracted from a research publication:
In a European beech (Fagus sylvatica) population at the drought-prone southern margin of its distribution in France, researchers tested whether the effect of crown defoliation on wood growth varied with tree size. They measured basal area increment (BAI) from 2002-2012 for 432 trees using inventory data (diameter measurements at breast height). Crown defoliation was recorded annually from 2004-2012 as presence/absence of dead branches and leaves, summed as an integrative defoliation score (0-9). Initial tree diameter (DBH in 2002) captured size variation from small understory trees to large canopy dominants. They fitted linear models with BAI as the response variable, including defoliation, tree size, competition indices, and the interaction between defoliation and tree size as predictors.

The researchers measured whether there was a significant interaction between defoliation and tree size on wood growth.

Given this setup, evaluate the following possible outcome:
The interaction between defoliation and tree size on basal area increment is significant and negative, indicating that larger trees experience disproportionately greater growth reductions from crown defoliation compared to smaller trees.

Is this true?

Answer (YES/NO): NO